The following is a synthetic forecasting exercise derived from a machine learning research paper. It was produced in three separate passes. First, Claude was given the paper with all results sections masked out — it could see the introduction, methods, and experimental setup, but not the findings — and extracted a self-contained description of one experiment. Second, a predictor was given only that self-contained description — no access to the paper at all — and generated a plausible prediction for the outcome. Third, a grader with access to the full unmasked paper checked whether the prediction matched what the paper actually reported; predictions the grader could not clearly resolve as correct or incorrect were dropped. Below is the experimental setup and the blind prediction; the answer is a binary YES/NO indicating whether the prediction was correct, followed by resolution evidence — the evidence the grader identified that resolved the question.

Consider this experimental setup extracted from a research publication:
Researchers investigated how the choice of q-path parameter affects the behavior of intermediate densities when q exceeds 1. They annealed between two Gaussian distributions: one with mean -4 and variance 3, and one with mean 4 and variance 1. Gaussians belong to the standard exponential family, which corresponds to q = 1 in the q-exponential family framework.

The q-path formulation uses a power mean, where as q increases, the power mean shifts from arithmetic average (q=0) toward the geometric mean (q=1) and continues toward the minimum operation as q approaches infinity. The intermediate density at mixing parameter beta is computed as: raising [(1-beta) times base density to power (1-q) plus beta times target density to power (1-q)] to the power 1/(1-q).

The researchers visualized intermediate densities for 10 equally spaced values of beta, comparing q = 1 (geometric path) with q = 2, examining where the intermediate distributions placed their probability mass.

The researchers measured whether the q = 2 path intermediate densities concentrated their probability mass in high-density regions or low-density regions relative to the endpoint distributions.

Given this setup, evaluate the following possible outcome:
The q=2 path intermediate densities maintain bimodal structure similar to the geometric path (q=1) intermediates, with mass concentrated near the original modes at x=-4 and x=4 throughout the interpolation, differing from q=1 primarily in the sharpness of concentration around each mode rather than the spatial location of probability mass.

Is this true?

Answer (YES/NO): NO